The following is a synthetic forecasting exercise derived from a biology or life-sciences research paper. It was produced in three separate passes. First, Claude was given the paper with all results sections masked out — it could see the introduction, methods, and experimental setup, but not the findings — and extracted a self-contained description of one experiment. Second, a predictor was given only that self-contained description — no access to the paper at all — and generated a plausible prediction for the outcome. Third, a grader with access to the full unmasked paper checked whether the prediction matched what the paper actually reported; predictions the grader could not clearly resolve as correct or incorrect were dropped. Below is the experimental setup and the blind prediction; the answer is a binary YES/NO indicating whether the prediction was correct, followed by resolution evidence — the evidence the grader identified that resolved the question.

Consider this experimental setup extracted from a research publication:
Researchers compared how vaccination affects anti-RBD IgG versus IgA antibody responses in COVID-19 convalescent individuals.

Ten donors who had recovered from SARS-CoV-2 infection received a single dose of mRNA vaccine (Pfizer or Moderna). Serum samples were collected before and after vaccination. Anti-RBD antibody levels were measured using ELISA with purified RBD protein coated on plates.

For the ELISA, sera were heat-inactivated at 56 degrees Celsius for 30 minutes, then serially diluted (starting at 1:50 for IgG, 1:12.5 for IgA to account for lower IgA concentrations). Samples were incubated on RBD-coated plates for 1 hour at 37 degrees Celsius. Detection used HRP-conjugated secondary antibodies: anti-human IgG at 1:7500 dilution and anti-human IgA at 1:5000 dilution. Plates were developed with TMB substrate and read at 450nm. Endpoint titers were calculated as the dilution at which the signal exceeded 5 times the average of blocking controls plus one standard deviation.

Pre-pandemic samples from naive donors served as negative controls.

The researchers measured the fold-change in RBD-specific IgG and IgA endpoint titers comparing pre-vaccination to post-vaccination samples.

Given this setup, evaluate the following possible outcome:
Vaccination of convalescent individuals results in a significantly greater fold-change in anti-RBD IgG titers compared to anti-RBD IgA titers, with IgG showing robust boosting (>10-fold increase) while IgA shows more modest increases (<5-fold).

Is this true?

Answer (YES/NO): NO